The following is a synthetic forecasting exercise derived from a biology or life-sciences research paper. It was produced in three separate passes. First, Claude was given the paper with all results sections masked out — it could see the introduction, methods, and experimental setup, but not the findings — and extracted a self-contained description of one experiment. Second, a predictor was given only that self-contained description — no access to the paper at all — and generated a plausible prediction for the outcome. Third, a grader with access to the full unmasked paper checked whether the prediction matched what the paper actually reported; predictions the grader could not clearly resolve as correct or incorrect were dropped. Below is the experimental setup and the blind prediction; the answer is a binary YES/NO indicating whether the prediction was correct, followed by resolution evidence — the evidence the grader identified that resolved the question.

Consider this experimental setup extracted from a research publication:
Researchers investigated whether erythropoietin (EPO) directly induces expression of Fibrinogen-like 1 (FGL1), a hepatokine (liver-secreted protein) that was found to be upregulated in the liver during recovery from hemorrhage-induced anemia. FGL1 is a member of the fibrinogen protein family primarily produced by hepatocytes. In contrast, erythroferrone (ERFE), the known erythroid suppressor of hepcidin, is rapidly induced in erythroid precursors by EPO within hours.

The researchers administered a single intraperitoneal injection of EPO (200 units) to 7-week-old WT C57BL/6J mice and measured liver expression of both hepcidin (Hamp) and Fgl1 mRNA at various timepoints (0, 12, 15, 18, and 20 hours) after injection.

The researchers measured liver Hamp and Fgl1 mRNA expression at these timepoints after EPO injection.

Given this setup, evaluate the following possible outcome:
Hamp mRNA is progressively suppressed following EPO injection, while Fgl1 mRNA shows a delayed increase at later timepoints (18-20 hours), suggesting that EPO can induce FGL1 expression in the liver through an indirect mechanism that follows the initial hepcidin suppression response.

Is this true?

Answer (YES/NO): NO